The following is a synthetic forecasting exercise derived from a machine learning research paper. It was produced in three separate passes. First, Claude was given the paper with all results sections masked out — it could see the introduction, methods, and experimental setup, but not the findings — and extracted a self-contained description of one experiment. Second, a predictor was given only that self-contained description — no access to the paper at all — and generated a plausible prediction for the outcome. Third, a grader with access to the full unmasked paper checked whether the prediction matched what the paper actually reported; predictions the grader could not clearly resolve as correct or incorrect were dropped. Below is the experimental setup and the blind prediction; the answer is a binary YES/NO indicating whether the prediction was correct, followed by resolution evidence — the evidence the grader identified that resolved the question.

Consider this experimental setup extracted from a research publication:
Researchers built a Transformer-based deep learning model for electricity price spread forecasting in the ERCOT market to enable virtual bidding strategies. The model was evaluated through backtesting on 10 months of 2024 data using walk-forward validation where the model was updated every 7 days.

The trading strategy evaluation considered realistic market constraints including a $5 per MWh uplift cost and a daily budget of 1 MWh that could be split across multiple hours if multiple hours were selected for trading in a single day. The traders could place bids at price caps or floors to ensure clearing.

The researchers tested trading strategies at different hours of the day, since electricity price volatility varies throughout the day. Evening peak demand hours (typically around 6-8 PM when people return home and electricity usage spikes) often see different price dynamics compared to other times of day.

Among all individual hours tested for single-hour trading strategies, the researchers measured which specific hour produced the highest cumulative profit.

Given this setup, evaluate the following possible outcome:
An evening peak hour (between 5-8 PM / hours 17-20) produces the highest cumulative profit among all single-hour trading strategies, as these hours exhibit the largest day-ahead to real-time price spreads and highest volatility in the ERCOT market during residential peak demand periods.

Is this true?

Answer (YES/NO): YES